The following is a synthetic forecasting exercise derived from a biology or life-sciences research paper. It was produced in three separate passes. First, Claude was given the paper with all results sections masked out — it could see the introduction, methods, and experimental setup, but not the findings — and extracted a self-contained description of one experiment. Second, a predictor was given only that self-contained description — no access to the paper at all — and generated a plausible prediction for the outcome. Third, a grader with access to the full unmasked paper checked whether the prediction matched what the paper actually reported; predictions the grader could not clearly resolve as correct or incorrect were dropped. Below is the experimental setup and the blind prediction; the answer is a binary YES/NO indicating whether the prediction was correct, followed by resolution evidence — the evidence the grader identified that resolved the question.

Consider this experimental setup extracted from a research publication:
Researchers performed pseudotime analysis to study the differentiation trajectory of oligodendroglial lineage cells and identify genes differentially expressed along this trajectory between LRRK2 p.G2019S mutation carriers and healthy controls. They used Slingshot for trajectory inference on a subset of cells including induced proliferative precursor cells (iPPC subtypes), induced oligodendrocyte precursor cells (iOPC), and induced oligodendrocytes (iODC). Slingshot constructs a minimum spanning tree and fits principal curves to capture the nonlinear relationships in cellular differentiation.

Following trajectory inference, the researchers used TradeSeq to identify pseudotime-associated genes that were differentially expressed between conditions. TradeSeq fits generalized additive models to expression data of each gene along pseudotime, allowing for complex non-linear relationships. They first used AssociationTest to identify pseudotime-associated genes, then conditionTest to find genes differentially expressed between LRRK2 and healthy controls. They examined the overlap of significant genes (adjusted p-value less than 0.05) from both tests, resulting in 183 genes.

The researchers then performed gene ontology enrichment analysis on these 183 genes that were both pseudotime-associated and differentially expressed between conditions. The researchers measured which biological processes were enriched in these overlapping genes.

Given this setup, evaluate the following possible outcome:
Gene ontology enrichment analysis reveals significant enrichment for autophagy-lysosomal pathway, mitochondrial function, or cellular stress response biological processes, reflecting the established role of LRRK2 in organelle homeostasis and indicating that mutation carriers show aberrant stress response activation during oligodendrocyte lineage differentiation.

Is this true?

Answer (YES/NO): NO